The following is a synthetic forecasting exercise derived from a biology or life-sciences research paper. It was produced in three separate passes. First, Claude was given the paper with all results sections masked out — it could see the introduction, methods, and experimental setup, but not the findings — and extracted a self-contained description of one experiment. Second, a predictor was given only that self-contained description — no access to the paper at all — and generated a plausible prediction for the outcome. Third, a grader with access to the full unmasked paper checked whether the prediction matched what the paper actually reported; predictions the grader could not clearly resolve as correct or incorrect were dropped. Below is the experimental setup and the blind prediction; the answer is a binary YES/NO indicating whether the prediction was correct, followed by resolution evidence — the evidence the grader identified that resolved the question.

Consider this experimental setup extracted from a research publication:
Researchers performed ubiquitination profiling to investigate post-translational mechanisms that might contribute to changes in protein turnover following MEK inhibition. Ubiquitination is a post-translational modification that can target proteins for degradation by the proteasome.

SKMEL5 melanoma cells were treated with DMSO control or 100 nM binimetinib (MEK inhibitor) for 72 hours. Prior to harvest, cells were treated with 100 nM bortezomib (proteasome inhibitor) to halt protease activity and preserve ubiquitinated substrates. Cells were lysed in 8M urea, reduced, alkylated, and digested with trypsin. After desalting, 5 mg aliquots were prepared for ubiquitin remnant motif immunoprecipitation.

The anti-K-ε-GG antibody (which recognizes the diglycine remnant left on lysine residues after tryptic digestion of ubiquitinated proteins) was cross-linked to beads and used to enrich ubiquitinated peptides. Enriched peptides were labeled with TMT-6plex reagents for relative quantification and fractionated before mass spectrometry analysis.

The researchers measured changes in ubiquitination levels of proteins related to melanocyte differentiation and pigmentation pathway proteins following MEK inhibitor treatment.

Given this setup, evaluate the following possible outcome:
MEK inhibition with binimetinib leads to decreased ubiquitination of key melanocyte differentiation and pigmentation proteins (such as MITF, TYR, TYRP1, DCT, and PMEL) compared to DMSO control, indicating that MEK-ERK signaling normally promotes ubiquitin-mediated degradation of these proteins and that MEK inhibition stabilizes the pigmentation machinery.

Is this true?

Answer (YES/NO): NO